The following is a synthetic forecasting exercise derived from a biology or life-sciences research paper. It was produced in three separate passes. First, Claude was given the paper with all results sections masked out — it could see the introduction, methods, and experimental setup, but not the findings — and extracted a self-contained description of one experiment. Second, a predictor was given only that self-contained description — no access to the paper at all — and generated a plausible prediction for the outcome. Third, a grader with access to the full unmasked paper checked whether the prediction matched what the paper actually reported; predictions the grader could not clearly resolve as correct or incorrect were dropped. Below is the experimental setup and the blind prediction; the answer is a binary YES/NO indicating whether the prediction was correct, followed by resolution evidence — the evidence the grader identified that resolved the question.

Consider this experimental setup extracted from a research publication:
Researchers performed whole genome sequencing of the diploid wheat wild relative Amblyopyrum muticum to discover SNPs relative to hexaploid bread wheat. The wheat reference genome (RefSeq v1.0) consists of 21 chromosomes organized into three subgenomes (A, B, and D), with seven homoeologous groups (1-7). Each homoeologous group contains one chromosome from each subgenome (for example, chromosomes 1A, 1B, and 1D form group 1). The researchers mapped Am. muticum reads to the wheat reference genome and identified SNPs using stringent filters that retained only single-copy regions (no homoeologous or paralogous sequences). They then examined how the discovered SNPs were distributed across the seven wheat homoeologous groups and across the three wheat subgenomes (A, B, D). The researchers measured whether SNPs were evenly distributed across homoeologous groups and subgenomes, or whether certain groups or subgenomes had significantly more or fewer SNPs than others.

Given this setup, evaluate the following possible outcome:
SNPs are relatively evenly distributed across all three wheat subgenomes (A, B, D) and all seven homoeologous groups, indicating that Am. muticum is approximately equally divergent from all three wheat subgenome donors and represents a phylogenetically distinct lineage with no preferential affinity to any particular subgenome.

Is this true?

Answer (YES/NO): NO